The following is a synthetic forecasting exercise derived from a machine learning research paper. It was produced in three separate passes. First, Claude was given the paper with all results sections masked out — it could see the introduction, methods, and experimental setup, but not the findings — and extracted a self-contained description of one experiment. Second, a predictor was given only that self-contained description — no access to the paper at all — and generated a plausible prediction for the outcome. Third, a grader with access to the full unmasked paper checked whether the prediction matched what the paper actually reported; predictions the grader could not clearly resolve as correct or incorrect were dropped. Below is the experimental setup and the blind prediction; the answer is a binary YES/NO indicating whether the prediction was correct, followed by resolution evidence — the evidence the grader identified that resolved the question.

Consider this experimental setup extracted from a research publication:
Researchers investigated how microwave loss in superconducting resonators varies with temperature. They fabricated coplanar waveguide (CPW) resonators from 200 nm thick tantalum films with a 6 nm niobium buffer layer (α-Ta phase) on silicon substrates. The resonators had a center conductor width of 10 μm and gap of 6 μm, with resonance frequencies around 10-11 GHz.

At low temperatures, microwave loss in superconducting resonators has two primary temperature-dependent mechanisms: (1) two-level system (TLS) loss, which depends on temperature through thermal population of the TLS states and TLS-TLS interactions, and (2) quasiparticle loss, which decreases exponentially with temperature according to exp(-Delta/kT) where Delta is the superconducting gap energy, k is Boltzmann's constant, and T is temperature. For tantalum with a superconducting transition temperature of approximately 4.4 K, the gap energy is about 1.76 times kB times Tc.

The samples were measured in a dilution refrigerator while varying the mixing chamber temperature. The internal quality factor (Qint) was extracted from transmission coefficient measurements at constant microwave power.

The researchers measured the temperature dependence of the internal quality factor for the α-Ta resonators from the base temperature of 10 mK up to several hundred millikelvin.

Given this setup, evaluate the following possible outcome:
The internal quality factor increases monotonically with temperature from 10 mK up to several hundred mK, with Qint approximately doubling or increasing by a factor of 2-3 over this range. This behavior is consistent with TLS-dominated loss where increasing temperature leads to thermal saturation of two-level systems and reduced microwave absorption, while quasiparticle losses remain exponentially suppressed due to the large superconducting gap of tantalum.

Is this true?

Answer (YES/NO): NO